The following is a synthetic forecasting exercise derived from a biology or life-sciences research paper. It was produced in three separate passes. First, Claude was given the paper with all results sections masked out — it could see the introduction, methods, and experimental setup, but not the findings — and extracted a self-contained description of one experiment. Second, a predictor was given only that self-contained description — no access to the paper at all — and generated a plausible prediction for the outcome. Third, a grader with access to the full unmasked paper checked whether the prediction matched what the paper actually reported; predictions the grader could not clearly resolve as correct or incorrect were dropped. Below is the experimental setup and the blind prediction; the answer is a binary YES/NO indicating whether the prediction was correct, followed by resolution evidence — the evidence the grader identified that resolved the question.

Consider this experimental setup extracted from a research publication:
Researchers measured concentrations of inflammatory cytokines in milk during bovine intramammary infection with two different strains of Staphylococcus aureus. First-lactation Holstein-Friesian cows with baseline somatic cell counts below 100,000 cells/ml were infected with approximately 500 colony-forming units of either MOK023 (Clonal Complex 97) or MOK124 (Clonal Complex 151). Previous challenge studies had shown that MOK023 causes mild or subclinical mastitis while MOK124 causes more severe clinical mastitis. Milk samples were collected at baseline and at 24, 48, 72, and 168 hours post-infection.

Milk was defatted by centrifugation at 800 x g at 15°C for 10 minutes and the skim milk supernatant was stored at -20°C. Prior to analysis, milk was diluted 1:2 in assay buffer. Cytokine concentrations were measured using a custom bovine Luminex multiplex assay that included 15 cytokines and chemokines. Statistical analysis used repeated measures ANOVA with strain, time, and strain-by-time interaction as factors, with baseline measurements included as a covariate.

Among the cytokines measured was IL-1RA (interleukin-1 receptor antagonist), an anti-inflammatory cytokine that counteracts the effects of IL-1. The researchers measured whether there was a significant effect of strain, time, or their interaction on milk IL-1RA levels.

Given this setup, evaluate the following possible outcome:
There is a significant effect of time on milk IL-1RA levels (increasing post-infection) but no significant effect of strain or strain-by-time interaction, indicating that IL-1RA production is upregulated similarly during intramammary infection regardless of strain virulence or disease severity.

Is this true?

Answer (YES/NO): NO